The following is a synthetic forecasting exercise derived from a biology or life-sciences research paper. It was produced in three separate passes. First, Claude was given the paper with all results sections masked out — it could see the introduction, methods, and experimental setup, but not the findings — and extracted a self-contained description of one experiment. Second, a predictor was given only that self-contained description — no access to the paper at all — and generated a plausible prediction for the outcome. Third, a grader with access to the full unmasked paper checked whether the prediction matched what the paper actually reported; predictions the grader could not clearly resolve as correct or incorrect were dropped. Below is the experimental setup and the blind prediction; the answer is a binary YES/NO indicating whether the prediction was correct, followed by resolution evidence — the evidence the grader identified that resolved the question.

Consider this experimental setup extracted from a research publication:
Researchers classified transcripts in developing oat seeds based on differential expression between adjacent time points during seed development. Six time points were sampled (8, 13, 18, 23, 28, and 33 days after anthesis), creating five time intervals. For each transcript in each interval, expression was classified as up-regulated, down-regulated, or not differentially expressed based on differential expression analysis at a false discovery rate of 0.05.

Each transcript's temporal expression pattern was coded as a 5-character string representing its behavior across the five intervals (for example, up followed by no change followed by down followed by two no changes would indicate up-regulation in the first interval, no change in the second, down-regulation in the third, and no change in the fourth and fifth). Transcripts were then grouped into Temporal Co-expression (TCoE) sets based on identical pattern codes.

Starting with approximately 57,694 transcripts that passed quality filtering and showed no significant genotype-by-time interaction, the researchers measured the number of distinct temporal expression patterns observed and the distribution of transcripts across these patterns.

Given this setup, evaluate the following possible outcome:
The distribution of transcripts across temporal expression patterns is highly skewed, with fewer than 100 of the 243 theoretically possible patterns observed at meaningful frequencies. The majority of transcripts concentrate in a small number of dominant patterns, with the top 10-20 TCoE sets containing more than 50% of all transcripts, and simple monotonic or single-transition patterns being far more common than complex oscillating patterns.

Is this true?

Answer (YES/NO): YES